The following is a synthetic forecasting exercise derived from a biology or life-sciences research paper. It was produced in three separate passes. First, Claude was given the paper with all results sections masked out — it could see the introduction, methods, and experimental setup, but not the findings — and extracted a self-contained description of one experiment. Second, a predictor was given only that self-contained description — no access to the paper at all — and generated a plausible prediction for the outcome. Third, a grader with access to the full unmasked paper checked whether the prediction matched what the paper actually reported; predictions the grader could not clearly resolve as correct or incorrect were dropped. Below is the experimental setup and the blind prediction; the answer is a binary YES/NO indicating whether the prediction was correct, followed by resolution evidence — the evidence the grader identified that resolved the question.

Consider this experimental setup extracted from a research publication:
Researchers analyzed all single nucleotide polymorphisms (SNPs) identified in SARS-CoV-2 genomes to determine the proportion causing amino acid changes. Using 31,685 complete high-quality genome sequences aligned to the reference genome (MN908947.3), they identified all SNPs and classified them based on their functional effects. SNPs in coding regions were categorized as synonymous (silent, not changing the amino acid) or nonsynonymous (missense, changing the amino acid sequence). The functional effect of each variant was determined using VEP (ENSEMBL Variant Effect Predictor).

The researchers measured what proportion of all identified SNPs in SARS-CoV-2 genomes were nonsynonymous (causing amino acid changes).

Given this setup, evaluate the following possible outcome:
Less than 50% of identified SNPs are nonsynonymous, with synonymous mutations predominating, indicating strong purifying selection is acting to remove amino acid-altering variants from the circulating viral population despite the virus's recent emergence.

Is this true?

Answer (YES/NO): NO